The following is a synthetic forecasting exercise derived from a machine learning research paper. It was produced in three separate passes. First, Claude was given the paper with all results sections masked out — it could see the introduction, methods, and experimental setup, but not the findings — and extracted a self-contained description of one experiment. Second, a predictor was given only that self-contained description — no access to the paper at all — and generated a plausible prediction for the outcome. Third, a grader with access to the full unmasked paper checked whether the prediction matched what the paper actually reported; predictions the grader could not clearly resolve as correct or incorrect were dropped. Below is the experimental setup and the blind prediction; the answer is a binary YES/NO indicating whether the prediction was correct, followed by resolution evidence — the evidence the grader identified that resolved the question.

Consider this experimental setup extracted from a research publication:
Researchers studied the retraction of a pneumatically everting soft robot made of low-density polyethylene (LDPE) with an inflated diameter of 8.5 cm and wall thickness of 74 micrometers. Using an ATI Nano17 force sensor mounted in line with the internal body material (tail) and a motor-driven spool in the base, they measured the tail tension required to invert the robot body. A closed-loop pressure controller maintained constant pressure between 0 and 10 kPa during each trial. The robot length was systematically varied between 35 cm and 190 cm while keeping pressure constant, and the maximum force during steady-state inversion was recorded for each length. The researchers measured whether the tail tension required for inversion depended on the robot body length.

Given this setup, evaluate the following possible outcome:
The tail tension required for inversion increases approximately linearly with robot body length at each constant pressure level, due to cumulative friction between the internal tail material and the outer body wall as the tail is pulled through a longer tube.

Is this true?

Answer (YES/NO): NO